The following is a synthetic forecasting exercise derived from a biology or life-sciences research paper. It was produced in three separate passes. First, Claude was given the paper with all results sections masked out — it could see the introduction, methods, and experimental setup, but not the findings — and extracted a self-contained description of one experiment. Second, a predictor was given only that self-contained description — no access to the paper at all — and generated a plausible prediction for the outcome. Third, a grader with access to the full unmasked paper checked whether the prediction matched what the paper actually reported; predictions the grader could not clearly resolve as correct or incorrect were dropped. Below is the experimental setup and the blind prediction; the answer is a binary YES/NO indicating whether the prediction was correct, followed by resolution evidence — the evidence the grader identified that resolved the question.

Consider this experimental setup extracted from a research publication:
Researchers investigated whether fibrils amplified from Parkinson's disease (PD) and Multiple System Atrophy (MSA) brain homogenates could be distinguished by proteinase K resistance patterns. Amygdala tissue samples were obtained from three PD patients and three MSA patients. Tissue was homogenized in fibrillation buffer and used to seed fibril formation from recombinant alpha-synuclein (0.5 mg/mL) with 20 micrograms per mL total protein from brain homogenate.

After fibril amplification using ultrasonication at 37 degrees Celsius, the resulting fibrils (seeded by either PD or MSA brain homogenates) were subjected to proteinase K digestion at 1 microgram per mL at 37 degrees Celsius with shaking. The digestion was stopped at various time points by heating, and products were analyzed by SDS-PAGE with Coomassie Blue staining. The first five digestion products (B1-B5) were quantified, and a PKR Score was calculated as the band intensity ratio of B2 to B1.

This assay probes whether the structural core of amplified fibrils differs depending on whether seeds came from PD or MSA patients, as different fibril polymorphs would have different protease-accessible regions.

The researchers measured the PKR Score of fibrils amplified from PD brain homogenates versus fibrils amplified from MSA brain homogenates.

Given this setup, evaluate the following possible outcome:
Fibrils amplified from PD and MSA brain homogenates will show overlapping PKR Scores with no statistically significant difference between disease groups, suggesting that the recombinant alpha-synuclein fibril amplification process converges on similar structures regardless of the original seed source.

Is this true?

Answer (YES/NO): NO